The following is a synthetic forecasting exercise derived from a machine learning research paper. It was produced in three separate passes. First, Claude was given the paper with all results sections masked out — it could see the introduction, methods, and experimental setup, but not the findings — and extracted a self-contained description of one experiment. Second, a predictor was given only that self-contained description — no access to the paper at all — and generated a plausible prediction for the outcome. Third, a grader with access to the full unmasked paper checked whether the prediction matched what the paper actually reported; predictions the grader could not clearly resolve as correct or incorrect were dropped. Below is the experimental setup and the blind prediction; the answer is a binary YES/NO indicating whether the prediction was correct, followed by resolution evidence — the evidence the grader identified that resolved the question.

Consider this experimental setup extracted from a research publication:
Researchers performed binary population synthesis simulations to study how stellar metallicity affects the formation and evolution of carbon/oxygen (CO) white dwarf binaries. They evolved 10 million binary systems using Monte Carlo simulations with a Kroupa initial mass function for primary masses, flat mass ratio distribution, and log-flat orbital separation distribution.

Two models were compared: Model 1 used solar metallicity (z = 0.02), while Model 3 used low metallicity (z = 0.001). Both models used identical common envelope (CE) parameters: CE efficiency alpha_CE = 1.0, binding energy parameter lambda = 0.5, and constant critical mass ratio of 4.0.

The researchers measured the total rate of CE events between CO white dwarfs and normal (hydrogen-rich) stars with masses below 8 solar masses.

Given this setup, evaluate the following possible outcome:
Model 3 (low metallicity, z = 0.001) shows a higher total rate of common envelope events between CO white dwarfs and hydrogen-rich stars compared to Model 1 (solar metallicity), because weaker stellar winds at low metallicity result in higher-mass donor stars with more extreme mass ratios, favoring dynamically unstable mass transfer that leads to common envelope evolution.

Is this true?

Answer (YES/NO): NO